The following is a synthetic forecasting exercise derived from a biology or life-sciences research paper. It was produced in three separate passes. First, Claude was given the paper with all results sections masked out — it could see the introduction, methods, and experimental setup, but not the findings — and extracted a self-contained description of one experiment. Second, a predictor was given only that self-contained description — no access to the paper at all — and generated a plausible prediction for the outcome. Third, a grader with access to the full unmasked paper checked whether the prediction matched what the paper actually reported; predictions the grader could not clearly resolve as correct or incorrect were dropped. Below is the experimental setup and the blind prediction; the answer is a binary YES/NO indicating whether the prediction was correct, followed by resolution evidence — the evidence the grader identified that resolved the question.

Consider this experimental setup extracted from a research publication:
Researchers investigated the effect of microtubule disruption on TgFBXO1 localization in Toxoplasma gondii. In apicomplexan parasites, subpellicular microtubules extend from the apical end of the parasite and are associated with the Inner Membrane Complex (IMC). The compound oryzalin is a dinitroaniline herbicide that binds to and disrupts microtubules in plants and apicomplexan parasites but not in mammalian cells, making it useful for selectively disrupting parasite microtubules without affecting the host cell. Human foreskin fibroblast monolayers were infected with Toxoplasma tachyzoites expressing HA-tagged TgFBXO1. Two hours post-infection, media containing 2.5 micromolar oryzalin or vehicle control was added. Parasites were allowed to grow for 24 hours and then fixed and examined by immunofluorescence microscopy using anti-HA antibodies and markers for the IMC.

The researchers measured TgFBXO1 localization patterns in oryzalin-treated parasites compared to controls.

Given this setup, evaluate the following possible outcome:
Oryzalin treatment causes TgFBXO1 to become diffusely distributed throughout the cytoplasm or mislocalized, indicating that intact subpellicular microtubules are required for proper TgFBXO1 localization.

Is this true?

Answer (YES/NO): NO